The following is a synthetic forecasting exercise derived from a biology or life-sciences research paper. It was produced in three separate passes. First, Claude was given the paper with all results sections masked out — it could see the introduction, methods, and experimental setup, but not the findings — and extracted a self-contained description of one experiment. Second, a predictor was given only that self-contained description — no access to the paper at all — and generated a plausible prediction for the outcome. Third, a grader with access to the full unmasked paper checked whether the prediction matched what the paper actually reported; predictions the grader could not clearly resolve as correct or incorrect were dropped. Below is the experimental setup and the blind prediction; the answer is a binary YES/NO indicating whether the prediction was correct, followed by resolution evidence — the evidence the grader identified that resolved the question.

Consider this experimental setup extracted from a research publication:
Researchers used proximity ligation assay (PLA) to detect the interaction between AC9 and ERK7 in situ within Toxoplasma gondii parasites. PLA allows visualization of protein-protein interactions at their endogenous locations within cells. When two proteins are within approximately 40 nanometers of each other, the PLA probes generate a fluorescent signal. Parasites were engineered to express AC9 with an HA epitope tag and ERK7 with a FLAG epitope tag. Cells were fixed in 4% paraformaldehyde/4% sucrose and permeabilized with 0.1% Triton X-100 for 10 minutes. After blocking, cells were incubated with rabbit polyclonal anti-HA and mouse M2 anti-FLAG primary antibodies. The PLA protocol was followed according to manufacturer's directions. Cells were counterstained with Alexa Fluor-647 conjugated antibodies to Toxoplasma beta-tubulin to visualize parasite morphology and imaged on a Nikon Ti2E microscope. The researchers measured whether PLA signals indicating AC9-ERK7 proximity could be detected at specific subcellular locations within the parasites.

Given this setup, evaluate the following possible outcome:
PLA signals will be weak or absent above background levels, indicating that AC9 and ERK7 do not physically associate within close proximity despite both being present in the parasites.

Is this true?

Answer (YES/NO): NO